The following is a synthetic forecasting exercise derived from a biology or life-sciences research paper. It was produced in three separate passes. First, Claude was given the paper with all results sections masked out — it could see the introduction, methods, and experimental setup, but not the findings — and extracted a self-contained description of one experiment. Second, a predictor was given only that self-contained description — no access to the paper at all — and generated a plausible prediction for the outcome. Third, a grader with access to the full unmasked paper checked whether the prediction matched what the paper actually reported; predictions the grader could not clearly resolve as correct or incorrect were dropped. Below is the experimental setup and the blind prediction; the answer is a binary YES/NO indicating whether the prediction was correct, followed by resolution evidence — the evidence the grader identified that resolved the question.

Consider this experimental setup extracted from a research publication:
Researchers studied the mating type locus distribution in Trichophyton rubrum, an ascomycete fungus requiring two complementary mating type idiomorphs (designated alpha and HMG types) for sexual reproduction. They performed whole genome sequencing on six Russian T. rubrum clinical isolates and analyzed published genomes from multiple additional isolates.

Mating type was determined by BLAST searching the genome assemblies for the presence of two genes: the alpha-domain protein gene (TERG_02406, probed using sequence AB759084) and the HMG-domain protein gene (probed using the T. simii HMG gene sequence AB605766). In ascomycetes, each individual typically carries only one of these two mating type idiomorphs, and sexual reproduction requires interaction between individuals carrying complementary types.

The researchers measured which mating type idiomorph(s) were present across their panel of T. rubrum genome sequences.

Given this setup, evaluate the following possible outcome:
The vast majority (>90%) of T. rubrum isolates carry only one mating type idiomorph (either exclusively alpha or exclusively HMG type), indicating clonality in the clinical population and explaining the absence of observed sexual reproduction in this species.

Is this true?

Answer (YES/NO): YES